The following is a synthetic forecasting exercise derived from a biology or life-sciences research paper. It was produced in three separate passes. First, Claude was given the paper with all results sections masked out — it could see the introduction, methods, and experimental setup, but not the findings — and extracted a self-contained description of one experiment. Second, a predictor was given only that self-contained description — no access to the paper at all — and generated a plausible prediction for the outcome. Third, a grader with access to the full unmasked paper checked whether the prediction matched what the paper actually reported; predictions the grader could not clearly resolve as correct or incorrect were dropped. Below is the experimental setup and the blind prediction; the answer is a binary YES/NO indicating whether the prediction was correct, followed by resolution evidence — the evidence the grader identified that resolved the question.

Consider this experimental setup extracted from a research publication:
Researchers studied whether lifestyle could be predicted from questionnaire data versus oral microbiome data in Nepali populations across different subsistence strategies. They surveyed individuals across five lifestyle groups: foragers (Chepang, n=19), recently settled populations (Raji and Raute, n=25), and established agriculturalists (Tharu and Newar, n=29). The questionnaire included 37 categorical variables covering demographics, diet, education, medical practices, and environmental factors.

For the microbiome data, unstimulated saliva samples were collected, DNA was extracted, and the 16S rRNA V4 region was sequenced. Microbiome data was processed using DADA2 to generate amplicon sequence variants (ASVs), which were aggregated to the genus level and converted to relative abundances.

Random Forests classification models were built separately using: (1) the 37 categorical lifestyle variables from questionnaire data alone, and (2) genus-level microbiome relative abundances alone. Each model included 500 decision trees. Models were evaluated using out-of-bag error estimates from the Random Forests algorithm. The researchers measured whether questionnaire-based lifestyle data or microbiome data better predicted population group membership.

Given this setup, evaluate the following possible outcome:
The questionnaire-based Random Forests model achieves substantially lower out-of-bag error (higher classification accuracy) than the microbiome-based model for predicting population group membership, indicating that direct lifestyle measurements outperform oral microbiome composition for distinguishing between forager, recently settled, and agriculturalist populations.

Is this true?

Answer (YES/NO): YES